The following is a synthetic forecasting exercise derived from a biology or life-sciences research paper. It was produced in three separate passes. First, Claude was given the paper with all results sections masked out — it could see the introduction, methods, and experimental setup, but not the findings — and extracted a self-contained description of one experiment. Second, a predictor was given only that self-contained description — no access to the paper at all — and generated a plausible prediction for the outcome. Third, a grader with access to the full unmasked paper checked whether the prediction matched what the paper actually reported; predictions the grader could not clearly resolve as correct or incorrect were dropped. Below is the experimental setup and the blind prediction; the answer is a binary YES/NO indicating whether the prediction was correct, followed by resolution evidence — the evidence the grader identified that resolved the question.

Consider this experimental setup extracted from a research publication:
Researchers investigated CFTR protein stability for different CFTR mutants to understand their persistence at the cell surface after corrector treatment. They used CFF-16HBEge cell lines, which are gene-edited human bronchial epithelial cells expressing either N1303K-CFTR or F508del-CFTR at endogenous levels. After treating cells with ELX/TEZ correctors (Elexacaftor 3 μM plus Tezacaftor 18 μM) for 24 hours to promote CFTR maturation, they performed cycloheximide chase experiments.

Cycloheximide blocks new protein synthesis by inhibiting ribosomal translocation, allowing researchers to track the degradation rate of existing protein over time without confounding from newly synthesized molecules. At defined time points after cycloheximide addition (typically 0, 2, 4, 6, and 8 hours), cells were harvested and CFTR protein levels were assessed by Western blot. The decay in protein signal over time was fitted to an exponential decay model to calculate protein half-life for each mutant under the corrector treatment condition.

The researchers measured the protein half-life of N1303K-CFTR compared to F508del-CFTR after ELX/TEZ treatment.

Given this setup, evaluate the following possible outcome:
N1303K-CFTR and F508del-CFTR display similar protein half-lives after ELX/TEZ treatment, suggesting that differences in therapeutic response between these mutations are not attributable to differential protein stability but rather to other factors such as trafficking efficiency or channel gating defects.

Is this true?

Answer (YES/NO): NO